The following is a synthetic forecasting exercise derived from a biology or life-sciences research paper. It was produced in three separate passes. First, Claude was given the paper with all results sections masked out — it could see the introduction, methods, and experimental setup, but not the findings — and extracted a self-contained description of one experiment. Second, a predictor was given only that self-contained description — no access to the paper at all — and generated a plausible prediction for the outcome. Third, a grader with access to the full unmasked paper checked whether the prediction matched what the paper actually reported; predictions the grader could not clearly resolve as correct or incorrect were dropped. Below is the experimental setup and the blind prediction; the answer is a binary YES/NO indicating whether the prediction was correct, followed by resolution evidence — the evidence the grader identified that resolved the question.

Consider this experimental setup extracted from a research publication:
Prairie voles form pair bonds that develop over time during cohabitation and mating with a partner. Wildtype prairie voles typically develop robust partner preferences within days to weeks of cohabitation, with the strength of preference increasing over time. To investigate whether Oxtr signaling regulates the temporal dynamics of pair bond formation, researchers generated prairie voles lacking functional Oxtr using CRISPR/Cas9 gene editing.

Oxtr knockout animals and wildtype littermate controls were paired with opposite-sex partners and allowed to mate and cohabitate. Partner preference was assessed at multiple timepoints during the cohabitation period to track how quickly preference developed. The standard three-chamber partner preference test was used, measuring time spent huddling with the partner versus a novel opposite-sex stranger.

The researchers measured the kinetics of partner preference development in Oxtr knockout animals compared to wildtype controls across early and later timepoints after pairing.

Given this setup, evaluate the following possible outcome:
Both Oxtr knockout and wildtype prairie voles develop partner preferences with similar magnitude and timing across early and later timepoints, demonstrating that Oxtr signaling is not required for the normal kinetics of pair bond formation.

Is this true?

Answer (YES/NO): NO